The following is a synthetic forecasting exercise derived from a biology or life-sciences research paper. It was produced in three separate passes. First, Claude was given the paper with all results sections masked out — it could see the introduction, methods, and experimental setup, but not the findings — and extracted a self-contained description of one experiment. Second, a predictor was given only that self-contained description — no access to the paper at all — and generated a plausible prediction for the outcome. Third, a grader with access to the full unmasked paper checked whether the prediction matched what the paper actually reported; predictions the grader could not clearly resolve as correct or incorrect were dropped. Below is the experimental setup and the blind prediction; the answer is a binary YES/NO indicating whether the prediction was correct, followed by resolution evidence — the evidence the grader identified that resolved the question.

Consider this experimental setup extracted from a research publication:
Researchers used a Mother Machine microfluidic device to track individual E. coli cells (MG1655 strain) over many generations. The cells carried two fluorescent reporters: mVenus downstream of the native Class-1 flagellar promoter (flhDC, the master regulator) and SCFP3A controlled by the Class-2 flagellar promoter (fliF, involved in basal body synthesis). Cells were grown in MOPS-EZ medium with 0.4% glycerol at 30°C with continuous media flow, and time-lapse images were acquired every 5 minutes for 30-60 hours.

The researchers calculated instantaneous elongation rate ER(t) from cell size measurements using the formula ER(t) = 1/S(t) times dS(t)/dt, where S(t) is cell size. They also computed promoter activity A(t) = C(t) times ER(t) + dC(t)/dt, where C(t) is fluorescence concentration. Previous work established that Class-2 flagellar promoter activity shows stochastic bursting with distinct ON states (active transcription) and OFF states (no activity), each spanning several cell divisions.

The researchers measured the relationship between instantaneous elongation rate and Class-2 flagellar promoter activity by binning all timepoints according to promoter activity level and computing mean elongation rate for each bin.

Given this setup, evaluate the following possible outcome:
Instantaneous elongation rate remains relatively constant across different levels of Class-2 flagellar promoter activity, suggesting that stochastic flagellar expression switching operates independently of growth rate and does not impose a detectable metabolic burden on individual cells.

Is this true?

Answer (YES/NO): NO